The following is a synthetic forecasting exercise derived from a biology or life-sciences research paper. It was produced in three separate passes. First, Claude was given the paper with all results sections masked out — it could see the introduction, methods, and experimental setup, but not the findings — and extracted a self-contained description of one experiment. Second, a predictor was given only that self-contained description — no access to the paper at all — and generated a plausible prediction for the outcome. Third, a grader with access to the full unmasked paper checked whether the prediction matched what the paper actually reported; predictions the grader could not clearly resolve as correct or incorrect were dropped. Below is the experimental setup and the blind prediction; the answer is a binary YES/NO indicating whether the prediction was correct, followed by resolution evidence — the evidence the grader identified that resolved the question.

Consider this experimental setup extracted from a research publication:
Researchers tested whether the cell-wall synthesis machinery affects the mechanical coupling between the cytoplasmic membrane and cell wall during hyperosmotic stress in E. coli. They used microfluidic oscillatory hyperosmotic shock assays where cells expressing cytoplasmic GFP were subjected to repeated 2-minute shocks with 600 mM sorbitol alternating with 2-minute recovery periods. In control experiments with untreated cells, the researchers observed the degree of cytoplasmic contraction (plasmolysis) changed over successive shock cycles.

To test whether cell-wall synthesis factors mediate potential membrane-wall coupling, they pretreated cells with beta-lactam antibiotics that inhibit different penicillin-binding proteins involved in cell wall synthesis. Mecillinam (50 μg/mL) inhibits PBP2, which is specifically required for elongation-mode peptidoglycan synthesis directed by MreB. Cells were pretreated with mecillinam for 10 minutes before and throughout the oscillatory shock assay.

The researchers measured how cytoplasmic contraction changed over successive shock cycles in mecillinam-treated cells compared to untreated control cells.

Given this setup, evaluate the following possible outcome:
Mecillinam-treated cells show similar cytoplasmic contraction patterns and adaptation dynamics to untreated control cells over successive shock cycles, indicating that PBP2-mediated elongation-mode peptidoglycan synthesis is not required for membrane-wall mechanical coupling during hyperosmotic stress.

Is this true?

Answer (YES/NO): YES